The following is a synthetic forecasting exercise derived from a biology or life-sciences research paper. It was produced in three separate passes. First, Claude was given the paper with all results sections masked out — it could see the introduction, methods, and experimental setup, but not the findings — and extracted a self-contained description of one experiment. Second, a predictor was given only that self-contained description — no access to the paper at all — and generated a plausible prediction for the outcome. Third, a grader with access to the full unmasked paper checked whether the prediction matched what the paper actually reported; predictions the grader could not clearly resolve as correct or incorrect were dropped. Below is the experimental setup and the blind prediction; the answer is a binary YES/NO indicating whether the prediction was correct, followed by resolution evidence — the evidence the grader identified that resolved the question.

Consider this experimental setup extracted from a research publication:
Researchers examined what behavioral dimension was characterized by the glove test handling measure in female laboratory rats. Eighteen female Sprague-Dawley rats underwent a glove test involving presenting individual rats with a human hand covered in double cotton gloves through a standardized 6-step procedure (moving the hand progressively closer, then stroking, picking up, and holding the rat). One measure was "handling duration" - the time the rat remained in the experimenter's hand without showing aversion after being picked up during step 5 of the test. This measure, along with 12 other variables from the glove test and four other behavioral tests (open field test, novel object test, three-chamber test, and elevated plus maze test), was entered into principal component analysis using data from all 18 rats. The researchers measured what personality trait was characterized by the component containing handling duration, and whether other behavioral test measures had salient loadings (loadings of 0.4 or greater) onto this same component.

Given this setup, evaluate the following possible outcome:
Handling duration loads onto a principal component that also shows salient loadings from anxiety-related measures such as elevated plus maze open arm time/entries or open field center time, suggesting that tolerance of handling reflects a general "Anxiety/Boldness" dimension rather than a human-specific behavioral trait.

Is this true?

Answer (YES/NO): NO